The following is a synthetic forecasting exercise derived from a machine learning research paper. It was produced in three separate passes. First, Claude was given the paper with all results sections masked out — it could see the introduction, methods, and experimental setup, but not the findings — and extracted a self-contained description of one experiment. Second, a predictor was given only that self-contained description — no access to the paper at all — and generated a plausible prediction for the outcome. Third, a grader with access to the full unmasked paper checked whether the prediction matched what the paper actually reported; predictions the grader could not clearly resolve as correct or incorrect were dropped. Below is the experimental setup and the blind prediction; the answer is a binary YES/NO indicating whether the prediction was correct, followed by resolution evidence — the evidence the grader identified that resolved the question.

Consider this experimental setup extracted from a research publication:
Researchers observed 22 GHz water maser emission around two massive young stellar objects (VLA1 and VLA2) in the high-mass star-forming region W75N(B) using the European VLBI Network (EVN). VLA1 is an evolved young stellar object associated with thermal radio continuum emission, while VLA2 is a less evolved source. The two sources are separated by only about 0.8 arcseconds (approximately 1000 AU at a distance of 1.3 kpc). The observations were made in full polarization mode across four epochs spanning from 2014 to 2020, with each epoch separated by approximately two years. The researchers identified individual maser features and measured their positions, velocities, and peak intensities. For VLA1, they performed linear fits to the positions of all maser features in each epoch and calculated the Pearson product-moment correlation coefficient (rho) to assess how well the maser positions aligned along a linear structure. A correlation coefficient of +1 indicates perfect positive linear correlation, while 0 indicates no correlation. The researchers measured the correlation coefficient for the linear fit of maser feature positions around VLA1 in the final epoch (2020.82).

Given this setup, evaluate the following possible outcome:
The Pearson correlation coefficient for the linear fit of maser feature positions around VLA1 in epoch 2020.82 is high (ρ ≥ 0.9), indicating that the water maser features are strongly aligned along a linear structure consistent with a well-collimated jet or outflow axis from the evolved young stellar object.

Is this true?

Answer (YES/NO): YES